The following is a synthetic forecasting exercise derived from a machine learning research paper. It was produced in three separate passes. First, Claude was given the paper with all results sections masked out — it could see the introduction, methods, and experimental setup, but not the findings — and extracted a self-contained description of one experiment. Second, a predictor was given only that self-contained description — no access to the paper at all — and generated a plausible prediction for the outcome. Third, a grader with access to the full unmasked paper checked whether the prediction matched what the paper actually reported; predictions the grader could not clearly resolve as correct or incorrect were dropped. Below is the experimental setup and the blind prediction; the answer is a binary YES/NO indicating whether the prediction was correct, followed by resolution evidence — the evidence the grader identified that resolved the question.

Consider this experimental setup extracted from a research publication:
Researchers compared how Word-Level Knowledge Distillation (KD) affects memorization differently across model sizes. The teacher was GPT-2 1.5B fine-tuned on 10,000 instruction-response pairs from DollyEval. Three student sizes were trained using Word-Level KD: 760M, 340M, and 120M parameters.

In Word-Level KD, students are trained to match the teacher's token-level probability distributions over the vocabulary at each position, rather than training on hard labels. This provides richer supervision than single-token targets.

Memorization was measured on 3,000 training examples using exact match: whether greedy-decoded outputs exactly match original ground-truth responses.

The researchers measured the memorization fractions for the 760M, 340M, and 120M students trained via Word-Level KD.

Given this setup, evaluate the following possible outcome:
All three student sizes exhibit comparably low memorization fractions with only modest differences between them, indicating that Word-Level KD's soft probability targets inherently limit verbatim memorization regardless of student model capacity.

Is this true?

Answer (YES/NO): NO